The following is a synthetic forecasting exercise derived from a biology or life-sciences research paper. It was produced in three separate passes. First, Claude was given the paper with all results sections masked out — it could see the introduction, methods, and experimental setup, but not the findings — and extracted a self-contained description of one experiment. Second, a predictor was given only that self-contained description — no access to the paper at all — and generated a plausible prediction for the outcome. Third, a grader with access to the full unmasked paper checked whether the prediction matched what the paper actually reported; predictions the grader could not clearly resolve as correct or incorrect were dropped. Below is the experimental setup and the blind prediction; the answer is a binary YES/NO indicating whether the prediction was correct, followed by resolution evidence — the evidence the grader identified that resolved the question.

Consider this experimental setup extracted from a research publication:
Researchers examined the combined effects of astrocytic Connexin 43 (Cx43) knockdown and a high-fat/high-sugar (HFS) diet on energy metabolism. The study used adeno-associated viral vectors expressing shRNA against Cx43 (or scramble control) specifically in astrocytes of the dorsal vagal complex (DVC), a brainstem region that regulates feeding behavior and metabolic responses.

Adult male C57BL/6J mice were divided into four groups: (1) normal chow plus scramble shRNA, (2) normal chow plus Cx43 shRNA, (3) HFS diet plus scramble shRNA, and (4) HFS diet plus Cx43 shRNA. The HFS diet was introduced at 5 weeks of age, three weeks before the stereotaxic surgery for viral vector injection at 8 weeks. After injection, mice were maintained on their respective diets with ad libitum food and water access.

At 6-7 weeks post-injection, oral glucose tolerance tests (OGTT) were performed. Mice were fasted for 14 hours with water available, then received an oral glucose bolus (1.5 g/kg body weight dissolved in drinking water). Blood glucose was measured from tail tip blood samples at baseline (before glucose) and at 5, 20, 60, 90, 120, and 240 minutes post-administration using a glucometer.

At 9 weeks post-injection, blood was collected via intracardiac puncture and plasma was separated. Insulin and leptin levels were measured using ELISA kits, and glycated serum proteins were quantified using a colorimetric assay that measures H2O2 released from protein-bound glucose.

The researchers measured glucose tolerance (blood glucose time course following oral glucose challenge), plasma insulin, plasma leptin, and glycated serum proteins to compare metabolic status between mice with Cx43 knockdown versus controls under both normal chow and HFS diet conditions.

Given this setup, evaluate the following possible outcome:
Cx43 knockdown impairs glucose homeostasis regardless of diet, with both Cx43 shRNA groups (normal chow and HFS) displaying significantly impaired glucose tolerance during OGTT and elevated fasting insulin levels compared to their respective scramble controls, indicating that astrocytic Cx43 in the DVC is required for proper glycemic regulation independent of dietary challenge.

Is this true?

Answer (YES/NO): NO